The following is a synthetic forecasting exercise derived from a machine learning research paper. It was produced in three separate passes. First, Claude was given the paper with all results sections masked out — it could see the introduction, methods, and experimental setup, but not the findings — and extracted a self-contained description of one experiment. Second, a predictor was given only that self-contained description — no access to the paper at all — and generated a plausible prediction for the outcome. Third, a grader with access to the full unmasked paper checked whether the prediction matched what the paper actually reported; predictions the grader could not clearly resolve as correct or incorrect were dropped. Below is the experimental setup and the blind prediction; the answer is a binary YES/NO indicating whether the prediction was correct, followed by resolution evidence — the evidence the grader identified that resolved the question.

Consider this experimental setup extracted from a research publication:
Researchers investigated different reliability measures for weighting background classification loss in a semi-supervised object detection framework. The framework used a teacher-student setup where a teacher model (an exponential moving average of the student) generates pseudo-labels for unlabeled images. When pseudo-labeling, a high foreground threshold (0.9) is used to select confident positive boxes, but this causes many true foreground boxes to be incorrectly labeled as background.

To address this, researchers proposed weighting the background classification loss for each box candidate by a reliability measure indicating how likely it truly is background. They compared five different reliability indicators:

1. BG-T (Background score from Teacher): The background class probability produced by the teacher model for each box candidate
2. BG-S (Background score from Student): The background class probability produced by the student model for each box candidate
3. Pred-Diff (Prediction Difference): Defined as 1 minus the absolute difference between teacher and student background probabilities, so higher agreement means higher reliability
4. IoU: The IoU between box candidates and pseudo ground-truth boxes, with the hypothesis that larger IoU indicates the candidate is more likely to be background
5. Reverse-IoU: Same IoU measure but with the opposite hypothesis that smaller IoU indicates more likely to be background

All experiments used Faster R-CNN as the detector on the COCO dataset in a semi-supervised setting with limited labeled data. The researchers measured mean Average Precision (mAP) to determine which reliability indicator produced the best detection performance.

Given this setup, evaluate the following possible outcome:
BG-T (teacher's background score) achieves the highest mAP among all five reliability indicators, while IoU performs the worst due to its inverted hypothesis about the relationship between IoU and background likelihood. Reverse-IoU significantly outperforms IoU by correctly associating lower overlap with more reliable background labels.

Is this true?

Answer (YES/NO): NO